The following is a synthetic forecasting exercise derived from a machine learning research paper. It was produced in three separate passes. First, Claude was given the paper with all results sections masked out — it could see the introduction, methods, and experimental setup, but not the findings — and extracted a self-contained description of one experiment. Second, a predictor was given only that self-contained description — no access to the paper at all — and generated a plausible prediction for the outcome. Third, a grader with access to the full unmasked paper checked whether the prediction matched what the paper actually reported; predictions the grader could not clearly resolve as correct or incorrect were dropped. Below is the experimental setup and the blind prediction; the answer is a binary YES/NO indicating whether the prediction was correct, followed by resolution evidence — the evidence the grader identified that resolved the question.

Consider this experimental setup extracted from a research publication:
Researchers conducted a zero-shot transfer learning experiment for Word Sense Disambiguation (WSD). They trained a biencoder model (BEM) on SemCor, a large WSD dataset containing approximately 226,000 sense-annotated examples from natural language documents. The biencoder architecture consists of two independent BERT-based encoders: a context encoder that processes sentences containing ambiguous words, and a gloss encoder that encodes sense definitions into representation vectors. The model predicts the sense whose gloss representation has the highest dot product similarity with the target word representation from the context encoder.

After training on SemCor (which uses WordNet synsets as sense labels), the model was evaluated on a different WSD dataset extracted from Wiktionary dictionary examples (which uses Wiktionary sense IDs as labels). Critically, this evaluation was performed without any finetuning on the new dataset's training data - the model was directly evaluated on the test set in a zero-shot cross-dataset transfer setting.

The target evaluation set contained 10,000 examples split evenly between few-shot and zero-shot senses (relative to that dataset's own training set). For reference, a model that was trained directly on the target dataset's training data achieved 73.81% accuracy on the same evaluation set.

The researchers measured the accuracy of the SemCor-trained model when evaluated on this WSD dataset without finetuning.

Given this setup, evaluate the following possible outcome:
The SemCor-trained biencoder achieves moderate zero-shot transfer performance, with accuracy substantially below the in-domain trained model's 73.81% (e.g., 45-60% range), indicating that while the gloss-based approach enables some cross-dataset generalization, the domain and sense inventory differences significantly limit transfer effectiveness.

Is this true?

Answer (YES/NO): YES